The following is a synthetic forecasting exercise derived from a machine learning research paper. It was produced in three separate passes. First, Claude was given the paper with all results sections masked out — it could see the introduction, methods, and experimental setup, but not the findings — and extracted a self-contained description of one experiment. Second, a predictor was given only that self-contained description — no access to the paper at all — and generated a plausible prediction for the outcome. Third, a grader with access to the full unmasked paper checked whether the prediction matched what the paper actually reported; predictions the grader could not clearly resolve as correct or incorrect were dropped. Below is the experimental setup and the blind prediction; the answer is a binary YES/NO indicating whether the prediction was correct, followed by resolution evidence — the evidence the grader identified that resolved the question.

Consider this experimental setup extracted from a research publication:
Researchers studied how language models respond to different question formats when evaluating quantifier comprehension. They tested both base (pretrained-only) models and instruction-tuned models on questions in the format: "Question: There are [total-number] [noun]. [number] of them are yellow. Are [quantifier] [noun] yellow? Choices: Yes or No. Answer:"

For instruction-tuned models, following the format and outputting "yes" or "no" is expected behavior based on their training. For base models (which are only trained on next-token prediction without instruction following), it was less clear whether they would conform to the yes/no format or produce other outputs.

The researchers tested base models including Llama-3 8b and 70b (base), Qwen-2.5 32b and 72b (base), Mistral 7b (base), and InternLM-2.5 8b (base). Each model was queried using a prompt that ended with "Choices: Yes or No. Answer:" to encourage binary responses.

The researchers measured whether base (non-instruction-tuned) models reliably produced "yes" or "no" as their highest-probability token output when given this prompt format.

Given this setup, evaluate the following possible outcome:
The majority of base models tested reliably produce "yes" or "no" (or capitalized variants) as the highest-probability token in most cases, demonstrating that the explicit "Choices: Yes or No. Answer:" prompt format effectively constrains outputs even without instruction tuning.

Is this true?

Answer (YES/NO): YES